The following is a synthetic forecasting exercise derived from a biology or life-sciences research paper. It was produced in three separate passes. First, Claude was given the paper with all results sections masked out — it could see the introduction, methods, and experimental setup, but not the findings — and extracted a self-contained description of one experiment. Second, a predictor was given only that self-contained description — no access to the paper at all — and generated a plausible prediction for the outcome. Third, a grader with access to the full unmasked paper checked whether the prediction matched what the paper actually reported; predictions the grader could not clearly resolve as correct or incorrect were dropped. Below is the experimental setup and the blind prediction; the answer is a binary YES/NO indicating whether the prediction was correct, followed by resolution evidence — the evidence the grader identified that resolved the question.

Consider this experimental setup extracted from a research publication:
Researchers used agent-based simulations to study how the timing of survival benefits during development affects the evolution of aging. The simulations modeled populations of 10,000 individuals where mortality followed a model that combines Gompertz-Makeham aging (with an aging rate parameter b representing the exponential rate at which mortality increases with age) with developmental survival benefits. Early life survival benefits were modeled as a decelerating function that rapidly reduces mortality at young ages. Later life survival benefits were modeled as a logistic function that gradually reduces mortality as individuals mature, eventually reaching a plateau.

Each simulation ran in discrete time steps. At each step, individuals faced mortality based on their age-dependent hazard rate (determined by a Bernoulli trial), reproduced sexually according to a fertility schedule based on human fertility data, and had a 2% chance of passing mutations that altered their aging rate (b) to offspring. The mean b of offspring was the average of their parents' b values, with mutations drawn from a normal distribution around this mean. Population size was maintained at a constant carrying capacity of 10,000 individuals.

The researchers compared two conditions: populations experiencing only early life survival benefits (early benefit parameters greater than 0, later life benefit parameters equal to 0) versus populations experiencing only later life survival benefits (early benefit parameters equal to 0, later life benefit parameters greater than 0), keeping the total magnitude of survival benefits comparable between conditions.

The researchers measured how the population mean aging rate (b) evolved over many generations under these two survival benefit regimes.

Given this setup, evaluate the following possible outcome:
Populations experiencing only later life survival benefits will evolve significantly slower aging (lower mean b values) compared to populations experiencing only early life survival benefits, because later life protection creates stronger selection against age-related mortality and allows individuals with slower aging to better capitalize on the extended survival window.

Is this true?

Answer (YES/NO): YES